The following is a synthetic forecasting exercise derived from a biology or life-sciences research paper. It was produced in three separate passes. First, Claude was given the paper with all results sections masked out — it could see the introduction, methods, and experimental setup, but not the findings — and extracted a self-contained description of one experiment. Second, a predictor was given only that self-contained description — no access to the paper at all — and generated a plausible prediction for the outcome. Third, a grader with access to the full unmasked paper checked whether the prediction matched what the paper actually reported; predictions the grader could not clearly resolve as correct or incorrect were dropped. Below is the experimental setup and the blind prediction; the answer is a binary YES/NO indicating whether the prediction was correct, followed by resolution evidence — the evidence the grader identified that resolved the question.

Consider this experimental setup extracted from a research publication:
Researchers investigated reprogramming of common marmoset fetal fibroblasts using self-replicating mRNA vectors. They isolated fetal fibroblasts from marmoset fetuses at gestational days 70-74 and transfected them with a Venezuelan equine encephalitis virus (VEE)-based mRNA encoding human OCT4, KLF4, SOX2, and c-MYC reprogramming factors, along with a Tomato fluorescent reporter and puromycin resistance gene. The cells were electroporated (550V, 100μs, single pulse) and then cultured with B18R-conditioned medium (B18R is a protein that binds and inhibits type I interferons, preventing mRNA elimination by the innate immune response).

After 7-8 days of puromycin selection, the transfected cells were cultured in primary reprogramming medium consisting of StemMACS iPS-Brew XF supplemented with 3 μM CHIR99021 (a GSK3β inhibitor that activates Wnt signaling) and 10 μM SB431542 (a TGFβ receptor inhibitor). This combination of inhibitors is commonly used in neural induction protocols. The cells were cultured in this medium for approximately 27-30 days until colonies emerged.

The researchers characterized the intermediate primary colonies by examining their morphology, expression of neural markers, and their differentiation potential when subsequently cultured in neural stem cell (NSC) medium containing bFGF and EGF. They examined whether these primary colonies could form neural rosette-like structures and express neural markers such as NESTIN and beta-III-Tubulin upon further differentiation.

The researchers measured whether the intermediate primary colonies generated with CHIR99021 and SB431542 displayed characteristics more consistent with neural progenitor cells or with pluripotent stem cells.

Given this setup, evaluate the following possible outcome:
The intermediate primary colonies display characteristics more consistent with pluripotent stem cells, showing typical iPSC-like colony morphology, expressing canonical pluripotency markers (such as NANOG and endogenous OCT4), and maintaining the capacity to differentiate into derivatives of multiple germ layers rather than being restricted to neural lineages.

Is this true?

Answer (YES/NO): NO